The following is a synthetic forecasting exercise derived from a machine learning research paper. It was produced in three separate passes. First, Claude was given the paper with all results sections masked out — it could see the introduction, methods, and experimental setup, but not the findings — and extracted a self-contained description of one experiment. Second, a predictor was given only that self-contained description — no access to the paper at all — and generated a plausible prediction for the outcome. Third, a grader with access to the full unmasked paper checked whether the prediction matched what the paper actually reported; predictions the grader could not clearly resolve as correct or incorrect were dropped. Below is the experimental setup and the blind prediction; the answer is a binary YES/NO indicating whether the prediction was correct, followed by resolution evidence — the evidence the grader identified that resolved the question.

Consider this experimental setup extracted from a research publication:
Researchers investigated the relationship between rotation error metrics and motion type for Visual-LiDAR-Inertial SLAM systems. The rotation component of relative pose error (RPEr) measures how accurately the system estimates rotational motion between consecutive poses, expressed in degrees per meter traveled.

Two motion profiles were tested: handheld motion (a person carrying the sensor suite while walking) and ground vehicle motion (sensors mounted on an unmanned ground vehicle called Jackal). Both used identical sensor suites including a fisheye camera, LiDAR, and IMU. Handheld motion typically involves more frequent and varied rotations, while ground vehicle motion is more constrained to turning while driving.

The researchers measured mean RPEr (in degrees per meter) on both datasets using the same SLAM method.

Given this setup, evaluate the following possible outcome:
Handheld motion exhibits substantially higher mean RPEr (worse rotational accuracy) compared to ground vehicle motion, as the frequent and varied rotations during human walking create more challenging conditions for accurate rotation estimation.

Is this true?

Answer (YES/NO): YES